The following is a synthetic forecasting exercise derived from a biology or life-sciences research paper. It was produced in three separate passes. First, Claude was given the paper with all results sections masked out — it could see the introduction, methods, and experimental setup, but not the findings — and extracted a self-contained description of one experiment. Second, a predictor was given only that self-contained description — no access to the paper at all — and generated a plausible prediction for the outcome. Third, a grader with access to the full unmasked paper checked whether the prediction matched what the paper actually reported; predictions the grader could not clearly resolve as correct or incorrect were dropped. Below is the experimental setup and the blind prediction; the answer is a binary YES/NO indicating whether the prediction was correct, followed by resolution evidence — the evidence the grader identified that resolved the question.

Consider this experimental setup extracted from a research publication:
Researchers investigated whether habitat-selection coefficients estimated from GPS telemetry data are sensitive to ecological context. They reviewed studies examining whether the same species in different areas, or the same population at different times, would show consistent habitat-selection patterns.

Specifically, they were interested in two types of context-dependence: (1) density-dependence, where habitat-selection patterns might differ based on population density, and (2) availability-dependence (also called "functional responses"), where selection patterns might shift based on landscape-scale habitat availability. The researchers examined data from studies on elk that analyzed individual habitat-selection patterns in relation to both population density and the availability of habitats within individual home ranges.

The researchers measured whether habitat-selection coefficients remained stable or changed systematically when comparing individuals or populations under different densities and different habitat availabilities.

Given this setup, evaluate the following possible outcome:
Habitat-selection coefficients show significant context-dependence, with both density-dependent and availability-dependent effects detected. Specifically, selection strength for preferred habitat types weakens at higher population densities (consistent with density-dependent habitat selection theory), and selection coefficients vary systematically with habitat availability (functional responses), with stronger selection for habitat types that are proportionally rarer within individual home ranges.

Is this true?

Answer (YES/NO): NO